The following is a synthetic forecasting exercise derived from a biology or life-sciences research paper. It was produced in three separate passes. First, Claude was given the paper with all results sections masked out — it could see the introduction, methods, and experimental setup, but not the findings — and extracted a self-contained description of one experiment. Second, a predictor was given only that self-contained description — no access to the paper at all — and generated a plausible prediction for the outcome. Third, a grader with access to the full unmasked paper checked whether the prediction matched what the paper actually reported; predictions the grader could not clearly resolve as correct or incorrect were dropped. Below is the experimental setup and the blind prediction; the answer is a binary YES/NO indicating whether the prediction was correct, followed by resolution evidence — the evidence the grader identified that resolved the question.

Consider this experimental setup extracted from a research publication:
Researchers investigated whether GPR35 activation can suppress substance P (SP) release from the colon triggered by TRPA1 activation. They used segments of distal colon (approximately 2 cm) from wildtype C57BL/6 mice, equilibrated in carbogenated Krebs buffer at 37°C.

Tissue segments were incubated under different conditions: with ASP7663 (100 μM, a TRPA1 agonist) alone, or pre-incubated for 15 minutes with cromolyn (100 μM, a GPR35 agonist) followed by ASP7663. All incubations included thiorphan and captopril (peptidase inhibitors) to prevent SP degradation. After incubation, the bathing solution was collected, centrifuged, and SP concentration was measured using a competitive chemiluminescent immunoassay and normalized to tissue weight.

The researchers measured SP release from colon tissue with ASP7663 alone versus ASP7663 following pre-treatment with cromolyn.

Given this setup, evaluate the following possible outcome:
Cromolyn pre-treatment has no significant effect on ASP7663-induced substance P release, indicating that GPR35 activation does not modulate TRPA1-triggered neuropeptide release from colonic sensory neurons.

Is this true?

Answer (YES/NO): NO